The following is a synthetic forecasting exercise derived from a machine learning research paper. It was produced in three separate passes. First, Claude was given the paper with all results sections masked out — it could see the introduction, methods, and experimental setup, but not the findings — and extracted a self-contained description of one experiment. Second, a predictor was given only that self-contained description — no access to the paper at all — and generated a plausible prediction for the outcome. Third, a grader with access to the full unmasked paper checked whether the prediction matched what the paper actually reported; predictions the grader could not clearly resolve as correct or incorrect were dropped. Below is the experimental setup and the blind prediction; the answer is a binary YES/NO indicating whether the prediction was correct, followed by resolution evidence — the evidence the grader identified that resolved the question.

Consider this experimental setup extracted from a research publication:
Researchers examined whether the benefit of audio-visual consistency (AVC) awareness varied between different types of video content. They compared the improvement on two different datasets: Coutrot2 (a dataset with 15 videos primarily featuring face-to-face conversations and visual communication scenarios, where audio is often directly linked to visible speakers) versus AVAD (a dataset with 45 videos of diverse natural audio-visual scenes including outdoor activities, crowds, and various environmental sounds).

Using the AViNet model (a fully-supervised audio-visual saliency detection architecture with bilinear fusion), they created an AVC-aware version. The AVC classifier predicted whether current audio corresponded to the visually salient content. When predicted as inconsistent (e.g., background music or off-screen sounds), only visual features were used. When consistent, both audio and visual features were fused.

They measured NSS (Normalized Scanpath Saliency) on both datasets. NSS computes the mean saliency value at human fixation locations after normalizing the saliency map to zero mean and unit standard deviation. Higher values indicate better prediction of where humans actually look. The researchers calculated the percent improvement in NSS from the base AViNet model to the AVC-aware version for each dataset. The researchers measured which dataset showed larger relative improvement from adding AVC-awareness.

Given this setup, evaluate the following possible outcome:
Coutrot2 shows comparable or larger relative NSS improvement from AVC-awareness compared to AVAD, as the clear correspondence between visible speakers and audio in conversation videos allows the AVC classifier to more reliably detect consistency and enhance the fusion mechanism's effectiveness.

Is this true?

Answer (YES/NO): YES